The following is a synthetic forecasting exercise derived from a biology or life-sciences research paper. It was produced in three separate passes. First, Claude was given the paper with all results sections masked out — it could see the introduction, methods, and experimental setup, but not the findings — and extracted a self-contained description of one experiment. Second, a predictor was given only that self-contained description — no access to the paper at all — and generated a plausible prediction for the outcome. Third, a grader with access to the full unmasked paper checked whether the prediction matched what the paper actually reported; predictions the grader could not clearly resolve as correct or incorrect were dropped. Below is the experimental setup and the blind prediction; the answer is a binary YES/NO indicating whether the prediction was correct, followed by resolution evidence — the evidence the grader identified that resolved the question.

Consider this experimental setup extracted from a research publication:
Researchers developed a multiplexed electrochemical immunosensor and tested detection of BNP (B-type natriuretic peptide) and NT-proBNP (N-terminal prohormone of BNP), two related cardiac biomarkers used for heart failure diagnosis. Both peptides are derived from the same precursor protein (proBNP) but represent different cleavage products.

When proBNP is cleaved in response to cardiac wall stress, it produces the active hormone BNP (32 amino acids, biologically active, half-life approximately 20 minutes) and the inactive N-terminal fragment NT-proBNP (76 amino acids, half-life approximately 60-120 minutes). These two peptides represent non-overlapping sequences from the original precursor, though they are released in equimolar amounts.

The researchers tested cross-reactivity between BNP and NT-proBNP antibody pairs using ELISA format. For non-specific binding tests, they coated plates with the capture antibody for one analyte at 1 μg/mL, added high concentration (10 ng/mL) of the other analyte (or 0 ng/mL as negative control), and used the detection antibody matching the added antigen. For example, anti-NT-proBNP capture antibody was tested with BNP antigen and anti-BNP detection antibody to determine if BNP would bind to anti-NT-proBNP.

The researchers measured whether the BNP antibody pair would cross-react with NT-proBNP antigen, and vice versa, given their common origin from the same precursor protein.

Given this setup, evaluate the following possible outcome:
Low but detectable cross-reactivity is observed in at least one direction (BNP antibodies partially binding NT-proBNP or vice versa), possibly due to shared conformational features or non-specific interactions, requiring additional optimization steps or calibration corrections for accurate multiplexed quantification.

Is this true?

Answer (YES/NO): NO